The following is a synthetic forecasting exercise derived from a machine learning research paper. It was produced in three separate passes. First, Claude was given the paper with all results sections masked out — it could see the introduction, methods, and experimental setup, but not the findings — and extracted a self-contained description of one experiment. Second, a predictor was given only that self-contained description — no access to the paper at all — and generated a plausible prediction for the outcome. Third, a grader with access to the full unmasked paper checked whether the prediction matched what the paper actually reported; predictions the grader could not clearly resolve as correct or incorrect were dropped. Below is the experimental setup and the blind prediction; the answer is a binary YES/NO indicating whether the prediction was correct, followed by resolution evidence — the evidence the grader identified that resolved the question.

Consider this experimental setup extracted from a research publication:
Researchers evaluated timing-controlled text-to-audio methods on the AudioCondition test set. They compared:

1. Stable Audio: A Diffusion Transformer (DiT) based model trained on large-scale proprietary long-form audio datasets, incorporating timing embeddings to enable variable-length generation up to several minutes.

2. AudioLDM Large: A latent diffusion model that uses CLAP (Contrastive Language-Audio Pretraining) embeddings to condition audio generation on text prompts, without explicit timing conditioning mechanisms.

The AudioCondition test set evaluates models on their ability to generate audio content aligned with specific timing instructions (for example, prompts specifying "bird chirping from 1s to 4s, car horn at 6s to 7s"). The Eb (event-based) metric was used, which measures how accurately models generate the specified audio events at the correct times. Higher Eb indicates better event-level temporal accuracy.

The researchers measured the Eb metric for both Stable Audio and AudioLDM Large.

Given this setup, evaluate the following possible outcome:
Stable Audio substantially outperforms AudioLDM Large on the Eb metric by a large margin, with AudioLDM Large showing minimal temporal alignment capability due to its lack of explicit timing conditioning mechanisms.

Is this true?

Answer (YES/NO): NO